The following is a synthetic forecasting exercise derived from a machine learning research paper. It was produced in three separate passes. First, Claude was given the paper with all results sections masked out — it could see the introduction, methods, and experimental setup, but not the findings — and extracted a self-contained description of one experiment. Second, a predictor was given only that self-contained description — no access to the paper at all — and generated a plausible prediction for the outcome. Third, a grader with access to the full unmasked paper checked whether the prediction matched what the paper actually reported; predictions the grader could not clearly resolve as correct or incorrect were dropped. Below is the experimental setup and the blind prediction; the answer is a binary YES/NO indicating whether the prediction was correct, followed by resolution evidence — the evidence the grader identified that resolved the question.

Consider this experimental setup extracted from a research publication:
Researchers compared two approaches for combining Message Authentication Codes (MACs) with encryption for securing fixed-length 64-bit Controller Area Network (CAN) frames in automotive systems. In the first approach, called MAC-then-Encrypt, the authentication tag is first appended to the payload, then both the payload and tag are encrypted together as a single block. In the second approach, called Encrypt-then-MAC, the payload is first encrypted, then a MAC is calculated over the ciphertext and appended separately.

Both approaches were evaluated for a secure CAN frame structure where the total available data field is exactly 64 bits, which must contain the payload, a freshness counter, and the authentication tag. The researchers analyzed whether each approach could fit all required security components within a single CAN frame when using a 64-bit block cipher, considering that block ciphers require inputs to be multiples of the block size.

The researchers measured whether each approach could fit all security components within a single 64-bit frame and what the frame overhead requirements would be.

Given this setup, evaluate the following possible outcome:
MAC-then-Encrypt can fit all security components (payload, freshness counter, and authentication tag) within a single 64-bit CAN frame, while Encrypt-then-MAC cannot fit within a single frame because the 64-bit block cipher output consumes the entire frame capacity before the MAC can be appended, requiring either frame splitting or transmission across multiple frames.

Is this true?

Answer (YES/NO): YES